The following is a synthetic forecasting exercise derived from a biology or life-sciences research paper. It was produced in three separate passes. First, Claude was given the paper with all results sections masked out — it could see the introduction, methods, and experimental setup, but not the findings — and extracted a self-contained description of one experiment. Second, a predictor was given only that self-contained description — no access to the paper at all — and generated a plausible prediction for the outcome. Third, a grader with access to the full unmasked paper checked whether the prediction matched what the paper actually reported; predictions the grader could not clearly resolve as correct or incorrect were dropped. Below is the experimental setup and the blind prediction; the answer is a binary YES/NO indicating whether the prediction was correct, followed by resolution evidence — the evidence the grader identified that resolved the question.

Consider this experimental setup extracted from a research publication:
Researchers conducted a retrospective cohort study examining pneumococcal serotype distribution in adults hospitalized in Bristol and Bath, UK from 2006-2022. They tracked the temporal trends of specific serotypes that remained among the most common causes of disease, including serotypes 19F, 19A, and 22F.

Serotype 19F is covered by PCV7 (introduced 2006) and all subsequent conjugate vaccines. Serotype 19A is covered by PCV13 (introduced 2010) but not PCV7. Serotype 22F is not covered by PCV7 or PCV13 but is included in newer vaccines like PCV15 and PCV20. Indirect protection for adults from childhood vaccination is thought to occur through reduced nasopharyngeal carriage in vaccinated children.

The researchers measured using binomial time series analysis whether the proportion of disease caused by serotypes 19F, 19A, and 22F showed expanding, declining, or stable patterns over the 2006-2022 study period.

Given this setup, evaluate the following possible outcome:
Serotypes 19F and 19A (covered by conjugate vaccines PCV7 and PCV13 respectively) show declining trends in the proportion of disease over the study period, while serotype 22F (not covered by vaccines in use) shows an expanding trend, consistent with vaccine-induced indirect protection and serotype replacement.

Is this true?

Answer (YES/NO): NO